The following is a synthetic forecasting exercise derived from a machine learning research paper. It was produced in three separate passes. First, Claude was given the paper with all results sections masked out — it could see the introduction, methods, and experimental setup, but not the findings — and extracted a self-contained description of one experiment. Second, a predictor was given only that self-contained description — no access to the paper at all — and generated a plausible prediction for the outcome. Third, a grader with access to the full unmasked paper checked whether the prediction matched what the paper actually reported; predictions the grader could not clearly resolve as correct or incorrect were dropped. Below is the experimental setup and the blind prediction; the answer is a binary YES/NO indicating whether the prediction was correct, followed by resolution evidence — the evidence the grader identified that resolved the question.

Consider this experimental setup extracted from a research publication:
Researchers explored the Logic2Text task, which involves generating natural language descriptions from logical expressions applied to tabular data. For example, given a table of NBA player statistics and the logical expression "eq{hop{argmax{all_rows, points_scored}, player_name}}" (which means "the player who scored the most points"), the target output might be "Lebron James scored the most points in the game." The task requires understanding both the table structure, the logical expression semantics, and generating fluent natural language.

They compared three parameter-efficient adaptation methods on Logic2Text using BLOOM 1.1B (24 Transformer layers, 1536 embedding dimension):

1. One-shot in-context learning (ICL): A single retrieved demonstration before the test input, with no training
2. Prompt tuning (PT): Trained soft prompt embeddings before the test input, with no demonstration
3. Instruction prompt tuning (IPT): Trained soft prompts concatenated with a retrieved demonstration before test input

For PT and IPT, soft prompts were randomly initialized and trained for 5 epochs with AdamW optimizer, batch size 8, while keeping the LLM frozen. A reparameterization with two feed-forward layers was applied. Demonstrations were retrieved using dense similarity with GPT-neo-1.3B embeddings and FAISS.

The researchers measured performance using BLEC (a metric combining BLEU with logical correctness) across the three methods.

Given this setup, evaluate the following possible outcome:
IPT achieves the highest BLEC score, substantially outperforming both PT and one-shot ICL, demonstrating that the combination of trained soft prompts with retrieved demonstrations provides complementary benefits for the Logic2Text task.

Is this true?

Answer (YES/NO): NO